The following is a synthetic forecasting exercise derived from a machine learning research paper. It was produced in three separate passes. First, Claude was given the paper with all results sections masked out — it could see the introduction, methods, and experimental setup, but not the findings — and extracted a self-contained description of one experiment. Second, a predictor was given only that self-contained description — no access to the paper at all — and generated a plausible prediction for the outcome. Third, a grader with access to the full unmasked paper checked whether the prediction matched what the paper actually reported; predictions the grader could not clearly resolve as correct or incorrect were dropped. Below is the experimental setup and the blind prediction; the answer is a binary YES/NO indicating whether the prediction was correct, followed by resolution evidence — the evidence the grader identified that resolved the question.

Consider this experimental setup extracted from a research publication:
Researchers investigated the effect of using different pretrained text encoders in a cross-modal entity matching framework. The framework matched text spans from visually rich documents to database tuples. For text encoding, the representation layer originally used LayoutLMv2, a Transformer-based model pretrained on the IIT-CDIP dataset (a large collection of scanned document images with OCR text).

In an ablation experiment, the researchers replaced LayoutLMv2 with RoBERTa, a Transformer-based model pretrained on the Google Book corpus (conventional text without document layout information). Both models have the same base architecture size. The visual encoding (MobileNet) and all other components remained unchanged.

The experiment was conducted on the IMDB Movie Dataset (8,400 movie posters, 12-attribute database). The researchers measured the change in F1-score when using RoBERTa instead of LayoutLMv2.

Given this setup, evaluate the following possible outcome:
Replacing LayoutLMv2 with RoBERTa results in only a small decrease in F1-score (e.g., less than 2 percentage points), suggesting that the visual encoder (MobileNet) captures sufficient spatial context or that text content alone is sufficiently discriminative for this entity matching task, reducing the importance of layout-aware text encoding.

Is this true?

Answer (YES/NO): YES